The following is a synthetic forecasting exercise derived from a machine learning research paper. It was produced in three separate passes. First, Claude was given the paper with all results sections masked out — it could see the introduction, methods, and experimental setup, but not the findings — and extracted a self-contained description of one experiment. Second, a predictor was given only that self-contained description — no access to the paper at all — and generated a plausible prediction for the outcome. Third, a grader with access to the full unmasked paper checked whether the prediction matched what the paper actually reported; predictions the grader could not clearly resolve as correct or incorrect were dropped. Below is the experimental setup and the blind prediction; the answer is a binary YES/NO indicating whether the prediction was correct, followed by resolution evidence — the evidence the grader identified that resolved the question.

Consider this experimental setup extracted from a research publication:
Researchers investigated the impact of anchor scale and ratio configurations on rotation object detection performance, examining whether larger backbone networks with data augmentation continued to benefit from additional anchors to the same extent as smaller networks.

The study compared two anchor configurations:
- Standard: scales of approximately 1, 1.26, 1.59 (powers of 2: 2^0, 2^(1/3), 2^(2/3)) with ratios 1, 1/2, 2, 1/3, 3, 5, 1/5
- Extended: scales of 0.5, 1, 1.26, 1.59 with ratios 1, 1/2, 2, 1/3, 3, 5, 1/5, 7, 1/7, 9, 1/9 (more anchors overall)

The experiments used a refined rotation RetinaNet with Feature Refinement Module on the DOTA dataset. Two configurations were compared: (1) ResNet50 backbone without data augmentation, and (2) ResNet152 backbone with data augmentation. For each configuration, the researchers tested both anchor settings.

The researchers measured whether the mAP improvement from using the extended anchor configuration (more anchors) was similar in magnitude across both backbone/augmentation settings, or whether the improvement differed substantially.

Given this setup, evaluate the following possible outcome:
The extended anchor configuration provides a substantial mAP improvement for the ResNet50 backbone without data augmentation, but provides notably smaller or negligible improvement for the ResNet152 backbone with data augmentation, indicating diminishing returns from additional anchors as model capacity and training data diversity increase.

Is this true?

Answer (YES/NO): YES